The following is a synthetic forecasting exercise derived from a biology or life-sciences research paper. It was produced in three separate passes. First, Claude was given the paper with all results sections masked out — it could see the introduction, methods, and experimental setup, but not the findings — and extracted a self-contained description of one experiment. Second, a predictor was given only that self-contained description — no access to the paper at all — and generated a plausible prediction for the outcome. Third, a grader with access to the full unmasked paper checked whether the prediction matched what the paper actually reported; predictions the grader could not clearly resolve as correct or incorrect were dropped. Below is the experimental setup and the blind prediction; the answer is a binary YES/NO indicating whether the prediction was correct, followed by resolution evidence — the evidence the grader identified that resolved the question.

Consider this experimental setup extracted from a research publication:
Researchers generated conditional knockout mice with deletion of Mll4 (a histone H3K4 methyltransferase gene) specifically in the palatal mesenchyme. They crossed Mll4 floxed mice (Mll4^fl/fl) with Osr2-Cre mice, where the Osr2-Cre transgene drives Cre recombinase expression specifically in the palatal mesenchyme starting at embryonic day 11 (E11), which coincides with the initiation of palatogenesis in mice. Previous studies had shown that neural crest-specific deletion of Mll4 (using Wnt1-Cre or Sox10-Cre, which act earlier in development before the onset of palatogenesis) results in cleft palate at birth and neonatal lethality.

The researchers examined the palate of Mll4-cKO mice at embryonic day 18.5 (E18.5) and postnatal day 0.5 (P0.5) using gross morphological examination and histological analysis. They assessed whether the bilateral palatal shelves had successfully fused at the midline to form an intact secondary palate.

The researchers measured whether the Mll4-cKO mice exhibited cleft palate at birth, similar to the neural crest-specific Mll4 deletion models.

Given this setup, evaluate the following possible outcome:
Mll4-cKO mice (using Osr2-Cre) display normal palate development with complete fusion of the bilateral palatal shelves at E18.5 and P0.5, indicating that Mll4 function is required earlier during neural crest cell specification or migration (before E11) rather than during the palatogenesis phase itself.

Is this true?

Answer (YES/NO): NO